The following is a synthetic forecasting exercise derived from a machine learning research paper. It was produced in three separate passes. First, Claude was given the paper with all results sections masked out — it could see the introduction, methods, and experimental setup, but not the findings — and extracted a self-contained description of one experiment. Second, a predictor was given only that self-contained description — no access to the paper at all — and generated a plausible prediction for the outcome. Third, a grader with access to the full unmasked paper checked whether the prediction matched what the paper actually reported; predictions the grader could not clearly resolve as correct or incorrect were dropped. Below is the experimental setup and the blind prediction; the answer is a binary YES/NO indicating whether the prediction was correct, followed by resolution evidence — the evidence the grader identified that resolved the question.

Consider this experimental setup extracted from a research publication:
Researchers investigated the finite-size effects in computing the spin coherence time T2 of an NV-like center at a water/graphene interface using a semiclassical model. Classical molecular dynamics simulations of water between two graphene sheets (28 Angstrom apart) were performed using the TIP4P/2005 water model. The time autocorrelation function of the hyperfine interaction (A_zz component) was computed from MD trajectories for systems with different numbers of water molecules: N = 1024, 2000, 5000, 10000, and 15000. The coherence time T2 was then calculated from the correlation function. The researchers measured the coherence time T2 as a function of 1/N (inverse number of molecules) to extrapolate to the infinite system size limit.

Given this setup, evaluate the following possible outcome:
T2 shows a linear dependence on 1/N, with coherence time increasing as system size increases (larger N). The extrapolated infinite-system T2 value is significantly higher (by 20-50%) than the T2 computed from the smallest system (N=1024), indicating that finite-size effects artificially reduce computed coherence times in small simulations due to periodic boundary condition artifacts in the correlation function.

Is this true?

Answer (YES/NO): NO